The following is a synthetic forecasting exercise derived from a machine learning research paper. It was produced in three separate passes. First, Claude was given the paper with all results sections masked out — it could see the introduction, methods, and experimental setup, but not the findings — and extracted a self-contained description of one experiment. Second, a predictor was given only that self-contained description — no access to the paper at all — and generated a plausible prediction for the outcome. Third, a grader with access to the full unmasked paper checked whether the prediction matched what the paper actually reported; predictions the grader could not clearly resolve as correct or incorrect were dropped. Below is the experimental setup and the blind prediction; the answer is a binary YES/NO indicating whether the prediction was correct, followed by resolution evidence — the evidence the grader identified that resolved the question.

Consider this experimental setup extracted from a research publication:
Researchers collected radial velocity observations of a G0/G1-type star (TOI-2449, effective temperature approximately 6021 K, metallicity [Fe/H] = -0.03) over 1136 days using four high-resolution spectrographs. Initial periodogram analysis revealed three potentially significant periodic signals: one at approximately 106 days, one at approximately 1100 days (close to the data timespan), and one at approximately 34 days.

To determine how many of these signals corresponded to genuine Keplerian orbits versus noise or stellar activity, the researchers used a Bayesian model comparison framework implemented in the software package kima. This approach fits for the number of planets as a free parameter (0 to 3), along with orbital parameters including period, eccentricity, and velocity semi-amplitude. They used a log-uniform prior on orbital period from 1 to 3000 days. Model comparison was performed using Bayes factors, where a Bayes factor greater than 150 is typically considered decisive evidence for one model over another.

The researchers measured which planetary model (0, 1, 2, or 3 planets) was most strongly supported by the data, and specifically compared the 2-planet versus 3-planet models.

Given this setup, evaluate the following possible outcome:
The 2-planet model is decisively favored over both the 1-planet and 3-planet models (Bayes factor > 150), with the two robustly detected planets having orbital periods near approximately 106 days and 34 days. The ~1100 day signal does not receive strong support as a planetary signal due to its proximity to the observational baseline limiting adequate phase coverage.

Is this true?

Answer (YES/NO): NO